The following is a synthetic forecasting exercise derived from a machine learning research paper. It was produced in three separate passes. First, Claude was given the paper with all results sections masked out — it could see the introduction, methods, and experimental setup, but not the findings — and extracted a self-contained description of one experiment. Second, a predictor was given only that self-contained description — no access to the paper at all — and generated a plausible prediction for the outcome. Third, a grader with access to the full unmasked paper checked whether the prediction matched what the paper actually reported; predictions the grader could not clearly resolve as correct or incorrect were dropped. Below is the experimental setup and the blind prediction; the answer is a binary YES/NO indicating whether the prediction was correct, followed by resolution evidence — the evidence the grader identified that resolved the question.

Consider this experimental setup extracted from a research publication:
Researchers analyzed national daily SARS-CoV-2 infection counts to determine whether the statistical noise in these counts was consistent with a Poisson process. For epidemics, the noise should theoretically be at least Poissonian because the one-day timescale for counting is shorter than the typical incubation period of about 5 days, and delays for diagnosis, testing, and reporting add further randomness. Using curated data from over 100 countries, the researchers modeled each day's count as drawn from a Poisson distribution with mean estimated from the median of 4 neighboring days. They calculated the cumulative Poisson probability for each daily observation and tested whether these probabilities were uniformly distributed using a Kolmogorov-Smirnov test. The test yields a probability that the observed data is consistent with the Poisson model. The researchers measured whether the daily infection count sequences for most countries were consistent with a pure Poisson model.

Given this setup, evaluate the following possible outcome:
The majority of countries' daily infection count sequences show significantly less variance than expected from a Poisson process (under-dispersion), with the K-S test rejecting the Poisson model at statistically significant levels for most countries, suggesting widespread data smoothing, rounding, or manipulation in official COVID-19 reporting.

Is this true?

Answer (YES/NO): NO